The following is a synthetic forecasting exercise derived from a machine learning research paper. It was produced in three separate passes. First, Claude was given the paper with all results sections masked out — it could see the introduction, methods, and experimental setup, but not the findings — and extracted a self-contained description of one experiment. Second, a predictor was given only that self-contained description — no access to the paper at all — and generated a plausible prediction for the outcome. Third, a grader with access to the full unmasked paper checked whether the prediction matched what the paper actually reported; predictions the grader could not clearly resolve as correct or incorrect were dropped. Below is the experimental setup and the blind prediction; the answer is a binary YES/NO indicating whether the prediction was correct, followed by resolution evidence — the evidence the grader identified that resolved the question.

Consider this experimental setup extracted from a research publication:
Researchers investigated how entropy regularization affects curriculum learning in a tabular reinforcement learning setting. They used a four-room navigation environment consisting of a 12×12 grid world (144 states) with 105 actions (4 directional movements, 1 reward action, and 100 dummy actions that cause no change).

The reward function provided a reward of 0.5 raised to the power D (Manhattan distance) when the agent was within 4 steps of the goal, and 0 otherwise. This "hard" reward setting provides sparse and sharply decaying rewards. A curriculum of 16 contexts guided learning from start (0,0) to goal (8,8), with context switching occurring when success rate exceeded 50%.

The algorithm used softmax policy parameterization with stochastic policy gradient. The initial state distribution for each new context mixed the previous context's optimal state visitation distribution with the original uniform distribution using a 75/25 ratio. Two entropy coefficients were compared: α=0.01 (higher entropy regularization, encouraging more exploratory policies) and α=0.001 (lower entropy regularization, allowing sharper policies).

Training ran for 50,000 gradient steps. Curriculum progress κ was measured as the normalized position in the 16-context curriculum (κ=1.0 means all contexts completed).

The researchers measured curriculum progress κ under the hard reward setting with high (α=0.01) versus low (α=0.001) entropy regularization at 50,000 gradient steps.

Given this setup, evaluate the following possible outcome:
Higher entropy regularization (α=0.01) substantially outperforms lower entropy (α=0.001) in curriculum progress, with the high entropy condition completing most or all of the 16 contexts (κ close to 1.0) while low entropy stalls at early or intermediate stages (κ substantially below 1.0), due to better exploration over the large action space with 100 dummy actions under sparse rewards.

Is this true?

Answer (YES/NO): NO